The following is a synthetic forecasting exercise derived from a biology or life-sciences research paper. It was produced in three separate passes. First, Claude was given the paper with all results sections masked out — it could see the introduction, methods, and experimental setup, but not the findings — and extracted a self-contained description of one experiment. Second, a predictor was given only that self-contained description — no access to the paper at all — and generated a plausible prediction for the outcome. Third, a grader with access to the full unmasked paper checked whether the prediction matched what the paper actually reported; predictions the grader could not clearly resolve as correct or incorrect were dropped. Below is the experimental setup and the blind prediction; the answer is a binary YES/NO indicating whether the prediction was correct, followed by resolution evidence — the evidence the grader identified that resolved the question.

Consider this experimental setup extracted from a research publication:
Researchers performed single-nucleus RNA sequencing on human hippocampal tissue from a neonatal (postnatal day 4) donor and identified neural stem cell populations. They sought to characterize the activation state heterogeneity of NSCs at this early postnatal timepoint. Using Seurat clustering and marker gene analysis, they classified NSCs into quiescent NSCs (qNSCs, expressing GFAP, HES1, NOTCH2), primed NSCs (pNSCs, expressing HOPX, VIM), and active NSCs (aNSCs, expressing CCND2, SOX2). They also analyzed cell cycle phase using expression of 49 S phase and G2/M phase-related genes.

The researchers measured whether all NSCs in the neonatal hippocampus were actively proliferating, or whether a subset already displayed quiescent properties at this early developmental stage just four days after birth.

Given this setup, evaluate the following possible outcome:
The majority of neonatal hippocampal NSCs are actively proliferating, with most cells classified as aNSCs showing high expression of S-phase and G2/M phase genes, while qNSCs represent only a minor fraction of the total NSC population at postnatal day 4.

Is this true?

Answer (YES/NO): NO